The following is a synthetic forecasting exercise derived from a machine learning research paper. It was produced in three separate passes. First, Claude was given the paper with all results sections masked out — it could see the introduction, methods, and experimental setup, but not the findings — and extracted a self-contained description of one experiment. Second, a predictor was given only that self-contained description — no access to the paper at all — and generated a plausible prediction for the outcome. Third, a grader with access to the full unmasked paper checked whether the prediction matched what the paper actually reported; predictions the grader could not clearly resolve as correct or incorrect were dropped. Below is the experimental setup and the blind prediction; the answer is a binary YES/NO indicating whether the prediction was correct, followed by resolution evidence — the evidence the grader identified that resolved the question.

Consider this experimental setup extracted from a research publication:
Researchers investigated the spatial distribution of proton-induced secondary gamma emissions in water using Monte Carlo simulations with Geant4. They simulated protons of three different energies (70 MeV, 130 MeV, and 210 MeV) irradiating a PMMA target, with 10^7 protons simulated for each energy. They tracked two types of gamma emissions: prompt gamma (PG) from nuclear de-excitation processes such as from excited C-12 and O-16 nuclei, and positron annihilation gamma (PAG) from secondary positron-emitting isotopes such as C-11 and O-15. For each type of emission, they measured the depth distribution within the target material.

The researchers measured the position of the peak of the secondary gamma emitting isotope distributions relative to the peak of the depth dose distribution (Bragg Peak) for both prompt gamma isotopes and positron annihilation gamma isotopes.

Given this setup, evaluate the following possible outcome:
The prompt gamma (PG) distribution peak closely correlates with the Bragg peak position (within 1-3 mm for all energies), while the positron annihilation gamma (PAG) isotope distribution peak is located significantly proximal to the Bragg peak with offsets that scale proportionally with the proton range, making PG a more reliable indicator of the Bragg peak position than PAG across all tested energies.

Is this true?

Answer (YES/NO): NO